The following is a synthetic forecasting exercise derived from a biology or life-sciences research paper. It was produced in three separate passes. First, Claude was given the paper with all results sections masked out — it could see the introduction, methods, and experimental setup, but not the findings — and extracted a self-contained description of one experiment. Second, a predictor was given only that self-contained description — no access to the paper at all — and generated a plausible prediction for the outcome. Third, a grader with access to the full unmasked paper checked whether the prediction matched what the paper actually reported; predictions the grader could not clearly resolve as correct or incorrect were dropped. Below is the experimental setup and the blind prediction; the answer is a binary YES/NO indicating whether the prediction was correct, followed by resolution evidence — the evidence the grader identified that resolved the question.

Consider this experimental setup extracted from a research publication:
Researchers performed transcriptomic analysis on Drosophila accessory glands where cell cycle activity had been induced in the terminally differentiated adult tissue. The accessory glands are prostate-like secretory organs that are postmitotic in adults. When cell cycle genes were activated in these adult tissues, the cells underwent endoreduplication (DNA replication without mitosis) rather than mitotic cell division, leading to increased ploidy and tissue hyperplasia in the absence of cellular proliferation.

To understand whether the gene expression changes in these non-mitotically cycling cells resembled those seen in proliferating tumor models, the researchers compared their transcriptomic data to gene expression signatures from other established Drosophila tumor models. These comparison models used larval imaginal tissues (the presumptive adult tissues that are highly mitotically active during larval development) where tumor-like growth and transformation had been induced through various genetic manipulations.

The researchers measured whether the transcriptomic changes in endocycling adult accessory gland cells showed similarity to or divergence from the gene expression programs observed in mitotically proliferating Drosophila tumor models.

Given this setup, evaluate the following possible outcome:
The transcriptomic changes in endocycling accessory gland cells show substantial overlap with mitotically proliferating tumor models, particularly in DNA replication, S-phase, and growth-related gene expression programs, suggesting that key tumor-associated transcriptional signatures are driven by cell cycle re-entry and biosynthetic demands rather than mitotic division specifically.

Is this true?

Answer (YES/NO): YES